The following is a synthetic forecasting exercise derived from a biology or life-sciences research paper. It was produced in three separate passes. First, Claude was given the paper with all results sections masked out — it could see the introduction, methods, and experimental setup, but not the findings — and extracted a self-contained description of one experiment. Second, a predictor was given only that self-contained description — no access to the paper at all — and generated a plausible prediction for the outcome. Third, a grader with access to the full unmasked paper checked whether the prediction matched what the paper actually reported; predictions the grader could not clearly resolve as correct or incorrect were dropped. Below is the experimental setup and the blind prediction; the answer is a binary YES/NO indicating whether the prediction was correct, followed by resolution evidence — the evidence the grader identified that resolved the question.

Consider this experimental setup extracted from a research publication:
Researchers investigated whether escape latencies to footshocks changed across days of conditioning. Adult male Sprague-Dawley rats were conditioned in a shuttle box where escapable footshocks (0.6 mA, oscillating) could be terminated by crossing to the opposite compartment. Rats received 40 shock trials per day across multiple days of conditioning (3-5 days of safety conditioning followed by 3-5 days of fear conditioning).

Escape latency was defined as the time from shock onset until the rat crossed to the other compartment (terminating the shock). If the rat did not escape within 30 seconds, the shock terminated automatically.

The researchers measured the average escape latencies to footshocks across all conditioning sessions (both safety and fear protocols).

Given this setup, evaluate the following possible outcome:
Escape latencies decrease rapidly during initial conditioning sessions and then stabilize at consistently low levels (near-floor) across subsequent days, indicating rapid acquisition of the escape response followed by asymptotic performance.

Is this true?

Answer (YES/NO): NO